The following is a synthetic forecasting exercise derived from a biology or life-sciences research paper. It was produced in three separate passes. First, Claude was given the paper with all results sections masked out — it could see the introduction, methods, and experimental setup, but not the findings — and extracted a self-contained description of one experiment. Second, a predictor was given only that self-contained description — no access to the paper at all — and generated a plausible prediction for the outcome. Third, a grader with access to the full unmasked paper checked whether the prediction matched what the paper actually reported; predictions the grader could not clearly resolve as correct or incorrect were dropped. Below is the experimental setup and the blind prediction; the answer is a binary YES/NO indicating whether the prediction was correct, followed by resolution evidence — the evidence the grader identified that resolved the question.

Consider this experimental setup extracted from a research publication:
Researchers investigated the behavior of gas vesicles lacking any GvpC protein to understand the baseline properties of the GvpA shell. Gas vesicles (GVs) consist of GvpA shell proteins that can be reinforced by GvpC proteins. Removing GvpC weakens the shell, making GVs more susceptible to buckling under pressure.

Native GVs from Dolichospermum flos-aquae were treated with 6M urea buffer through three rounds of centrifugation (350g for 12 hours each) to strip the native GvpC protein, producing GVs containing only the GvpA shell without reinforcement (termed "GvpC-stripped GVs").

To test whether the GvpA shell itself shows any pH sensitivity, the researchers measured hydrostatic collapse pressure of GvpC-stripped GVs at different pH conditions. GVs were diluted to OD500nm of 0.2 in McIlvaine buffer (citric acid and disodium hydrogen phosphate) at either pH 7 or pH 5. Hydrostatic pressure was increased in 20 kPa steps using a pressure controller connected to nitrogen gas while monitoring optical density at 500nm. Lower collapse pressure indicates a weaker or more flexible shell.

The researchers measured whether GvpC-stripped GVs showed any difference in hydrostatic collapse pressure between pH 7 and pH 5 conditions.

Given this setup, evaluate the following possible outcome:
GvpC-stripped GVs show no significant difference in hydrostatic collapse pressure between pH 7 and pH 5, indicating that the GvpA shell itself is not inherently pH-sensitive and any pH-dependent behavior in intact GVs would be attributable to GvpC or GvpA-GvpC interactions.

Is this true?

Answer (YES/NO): YES